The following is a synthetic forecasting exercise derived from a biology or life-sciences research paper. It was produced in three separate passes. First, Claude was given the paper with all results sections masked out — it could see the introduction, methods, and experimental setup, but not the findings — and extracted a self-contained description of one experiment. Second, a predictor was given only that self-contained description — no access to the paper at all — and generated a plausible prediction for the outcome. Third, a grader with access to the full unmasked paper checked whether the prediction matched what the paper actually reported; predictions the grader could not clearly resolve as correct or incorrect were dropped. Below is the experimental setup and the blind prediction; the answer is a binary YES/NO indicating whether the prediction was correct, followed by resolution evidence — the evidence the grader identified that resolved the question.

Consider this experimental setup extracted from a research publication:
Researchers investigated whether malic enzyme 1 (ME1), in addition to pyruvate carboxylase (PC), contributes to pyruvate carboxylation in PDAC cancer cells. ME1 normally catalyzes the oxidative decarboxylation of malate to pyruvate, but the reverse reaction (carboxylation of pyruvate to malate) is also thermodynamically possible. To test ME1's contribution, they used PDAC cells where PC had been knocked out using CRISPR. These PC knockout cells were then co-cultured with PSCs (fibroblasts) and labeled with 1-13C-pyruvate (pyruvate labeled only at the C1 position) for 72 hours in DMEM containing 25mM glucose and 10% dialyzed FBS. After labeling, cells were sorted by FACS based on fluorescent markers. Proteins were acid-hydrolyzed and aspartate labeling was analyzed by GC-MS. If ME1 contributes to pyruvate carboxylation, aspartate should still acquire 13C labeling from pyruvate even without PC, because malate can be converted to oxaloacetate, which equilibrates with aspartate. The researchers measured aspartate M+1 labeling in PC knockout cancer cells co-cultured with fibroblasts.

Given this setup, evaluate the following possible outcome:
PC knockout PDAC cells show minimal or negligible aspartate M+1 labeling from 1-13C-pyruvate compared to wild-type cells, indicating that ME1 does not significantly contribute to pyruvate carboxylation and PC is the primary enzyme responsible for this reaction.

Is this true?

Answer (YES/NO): NO